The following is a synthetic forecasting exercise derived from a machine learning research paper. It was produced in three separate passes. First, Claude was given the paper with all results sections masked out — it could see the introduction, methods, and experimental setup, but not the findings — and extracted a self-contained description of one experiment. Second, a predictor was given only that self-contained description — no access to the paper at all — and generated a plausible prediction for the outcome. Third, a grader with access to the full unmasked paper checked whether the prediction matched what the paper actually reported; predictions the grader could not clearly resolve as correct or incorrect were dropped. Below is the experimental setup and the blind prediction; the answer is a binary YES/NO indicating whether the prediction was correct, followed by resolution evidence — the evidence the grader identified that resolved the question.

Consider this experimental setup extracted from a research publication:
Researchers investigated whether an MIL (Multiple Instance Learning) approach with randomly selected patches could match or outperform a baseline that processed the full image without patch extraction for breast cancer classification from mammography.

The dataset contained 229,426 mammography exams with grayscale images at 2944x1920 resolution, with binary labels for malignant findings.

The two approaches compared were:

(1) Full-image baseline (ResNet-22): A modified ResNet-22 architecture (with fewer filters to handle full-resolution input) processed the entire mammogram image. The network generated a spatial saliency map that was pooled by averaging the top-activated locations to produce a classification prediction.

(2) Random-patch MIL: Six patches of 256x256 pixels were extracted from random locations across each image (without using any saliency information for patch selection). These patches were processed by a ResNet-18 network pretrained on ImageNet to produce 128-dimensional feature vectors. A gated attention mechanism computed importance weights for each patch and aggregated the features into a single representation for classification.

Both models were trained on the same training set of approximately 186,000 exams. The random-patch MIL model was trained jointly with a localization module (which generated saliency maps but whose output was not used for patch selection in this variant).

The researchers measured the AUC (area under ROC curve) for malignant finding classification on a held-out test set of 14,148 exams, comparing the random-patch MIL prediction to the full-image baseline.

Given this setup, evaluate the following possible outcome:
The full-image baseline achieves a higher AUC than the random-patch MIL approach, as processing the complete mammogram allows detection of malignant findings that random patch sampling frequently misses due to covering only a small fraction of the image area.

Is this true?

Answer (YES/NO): YES